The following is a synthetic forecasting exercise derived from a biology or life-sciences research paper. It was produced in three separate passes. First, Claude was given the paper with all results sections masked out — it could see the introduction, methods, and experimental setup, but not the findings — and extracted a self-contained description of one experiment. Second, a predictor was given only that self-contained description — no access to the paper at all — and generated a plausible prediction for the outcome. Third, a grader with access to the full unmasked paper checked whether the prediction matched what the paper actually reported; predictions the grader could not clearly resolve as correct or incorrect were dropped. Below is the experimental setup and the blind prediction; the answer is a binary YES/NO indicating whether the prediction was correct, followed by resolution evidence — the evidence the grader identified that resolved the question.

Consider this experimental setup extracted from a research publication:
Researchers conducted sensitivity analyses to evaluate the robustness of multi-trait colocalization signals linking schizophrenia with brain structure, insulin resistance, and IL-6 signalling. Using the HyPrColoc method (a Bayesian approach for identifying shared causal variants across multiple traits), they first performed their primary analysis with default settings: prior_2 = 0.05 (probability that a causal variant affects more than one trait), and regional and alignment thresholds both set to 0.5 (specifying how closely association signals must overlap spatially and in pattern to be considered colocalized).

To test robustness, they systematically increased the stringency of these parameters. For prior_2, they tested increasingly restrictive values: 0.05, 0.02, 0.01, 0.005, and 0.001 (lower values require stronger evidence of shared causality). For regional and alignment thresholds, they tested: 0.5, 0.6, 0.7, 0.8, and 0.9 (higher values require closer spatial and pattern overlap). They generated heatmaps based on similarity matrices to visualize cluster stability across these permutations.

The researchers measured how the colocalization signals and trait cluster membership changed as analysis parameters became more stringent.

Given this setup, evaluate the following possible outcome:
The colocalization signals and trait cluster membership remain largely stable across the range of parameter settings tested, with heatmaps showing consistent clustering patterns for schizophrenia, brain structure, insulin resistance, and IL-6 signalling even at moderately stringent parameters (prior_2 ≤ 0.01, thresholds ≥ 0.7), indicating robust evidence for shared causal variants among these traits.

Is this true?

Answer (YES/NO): NO